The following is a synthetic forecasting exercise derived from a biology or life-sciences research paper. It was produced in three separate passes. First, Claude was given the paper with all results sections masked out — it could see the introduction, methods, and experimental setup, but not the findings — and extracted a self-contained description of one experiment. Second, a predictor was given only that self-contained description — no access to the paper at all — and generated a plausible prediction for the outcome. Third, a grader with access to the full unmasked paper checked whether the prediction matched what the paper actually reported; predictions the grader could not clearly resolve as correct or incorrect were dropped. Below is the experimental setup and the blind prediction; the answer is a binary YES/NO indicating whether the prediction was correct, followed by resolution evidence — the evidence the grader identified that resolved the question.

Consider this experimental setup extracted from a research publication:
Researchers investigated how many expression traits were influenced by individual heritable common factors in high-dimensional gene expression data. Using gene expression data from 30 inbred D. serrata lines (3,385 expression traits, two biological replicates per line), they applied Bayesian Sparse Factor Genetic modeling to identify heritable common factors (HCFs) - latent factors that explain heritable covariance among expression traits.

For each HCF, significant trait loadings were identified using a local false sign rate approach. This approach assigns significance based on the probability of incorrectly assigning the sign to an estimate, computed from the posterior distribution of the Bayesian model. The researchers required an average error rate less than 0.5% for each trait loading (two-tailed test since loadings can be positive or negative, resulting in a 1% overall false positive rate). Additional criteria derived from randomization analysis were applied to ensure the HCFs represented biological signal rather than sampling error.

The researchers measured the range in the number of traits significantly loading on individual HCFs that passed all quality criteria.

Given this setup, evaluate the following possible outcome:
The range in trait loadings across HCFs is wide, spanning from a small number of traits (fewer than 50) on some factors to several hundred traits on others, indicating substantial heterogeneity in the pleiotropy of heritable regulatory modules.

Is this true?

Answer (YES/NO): YES